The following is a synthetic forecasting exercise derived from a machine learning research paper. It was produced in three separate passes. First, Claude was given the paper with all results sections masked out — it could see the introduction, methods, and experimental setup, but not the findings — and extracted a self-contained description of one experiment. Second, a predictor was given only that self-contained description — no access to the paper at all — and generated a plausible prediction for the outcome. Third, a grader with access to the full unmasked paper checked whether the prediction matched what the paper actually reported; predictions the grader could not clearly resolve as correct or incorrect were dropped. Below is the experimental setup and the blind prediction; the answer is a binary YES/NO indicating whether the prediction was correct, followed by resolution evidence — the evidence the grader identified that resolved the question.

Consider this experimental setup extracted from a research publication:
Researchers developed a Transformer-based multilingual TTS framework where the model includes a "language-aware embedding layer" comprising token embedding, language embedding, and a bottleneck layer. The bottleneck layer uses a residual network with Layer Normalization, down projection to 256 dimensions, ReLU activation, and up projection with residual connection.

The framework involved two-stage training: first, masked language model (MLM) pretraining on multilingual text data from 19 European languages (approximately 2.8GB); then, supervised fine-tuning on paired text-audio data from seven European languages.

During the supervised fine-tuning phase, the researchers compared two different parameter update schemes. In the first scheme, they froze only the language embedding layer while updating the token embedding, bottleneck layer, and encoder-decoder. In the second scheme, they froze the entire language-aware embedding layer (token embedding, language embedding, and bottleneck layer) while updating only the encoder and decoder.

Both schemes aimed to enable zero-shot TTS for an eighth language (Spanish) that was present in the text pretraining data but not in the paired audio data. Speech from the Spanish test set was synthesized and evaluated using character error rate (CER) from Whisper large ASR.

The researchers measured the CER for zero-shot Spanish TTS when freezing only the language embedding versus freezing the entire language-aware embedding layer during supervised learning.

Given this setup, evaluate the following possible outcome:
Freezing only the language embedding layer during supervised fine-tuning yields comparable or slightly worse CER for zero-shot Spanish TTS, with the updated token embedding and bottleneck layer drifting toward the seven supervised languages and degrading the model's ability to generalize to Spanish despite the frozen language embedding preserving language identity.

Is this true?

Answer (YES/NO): NO